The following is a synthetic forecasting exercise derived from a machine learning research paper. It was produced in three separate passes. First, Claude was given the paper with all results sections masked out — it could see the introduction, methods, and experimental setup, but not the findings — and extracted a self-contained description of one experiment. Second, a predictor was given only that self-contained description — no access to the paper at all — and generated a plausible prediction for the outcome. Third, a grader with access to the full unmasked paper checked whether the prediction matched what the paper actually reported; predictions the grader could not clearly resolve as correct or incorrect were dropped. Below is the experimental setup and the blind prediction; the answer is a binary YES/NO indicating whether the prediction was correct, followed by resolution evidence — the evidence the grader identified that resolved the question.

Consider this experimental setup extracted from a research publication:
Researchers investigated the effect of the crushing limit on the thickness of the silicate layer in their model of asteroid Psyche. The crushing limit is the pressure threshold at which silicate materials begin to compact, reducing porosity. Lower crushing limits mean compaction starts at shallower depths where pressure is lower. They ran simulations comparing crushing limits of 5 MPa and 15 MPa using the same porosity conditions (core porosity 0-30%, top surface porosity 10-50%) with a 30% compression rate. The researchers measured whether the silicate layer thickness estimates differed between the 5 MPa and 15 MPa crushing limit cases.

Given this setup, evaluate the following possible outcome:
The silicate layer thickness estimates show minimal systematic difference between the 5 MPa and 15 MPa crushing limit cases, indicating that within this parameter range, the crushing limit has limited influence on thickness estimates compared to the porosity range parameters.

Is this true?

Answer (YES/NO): YES